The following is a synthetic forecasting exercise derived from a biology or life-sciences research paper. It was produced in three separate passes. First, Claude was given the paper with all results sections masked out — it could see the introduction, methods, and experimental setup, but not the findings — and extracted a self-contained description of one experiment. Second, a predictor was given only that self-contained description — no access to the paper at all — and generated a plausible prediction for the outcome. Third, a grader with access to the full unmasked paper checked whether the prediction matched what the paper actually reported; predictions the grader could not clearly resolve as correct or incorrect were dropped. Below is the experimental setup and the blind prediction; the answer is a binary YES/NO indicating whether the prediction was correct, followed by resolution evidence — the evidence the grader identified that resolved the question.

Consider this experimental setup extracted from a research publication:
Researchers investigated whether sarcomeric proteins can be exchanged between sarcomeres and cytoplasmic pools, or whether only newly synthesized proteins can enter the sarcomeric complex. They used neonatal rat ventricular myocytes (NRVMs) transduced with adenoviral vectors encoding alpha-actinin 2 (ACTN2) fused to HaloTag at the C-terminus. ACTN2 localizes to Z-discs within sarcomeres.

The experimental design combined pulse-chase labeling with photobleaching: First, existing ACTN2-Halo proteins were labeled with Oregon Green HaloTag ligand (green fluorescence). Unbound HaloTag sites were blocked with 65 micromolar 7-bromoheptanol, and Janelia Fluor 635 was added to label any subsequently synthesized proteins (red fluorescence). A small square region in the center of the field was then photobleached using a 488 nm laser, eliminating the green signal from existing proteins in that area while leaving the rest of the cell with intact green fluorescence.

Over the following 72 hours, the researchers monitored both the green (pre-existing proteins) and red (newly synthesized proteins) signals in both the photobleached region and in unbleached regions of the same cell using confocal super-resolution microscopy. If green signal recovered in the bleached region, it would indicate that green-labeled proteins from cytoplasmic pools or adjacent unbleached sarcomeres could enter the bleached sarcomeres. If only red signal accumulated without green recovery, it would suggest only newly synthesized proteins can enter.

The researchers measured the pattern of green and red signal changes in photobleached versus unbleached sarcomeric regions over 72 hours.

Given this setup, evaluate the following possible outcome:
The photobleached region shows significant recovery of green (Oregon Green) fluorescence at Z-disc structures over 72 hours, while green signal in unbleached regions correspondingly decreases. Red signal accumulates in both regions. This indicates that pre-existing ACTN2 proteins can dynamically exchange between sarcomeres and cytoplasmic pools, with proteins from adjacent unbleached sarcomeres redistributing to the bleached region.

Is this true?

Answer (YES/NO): NO